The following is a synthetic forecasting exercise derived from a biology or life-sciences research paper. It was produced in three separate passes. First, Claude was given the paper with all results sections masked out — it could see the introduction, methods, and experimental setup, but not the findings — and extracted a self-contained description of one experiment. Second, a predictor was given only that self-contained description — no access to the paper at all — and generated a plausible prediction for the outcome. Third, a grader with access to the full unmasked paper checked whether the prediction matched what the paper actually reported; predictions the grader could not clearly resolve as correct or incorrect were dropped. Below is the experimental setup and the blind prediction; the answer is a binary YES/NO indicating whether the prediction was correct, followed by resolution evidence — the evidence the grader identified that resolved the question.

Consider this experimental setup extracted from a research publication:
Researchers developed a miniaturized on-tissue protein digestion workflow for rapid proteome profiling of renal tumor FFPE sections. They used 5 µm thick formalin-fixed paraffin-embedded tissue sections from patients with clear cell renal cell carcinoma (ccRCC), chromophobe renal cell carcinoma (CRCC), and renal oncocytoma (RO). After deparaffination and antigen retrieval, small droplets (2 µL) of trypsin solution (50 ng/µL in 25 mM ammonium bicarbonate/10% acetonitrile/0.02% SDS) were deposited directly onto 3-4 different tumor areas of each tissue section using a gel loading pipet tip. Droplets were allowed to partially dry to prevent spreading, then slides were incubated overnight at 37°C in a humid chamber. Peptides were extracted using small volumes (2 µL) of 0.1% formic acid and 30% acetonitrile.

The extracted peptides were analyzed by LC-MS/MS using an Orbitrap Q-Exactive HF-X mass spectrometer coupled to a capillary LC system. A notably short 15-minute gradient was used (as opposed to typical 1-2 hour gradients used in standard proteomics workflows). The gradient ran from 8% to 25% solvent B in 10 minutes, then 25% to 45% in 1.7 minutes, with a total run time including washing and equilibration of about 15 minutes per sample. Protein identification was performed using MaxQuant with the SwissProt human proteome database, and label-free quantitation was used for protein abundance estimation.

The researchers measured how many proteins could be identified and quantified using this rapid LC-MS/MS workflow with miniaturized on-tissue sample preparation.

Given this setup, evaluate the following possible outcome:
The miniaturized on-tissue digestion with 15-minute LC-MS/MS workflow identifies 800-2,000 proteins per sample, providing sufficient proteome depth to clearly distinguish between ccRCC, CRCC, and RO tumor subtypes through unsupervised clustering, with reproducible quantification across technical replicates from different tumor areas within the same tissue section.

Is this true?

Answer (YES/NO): NO